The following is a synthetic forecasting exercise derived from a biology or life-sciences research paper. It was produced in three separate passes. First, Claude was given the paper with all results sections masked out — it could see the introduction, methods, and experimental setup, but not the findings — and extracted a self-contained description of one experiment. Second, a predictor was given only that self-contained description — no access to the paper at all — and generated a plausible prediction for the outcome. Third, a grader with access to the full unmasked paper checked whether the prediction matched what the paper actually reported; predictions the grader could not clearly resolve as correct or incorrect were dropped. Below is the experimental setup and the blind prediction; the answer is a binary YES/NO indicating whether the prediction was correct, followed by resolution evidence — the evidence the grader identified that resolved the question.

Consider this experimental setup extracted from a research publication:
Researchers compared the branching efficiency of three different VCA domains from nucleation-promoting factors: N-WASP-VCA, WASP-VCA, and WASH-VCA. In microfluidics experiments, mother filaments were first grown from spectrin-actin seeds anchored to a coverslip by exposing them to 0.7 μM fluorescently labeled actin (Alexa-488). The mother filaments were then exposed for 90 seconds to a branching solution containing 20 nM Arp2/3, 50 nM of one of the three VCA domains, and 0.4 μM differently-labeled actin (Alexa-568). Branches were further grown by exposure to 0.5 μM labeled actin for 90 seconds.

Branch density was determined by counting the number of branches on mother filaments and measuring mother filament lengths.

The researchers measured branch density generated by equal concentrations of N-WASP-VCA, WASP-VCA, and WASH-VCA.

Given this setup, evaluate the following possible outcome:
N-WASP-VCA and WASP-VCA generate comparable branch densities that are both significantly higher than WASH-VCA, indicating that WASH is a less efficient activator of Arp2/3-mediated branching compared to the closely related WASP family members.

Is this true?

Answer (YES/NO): NO